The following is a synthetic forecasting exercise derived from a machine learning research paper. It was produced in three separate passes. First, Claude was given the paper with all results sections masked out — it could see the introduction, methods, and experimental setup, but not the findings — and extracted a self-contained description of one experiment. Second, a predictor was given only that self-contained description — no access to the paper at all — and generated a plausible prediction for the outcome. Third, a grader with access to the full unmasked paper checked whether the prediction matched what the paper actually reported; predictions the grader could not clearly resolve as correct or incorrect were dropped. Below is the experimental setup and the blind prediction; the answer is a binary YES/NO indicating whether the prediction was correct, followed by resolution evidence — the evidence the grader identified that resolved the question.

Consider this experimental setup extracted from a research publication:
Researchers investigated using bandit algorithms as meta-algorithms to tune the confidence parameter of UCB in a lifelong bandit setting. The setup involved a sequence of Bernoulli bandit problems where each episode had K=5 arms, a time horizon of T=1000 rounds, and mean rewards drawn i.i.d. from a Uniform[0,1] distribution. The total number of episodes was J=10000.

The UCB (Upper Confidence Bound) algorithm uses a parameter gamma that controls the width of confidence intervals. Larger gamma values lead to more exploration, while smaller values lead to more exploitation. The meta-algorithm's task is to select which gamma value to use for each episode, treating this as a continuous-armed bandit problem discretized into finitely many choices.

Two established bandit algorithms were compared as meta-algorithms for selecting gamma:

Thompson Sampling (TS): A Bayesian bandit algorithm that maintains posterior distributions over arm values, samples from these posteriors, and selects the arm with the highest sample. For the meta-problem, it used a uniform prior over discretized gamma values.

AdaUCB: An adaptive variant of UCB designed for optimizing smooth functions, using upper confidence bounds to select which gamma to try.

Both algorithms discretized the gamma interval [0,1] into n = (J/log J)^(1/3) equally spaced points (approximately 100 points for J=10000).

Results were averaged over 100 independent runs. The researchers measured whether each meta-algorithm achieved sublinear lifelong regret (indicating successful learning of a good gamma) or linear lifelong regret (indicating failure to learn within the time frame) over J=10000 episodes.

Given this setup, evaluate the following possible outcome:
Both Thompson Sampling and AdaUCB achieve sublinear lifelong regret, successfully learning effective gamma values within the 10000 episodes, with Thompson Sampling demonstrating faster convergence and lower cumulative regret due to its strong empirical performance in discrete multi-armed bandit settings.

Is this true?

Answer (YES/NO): NO